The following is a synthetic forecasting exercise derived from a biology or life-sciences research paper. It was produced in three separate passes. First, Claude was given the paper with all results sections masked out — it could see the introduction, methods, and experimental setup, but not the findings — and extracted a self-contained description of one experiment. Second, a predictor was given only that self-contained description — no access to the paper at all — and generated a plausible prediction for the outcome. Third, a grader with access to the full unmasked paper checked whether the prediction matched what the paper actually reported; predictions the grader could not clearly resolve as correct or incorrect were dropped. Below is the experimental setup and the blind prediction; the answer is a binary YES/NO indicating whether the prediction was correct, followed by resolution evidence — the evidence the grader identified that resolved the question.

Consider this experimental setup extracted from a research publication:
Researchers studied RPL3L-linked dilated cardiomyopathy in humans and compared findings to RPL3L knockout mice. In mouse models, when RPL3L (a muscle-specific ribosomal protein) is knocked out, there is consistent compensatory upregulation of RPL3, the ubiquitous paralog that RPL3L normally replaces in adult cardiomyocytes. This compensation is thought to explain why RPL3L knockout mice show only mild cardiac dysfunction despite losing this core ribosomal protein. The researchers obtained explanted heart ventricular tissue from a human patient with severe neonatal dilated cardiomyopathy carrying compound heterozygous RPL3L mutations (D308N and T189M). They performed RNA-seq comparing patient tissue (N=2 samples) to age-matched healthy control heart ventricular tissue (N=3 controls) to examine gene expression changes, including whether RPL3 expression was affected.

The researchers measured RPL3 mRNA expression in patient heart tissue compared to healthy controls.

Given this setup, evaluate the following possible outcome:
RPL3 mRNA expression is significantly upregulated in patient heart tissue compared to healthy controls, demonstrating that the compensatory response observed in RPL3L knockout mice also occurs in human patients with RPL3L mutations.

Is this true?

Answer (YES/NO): NO